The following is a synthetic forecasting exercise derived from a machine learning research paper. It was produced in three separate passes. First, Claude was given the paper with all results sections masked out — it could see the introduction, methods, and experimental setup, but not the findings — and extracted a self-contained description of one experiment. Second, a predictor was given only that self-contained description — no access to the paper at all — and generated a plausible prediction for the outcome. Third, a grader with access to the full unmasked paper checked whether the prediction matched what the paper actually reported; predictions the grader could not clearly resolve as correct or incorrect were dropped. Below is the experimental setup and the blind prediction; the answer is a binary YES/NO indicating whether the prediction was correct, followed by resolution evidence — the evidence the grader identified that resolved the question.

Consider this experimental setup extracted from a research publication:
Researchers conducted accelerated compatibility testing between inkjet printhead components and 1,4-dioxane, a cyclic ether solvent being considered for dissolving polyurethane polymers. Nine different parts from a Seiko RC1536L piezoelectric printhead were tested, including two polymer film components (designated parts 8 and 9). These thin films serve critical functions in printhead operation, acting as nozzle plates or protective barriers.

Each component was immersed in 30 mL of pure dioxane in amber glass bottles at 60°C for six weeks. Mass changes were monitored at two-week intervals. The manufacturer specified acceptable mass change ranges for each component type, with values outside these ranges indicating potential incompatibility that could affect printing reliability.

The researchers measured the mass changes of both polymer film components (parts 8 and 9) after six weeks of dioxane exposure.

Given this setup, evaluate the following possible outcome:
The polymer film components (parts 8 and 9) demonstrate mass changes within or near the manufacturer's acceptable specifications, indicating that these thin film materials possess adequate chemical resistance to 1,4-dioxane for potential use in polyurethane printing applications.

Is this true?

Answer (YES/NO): NO